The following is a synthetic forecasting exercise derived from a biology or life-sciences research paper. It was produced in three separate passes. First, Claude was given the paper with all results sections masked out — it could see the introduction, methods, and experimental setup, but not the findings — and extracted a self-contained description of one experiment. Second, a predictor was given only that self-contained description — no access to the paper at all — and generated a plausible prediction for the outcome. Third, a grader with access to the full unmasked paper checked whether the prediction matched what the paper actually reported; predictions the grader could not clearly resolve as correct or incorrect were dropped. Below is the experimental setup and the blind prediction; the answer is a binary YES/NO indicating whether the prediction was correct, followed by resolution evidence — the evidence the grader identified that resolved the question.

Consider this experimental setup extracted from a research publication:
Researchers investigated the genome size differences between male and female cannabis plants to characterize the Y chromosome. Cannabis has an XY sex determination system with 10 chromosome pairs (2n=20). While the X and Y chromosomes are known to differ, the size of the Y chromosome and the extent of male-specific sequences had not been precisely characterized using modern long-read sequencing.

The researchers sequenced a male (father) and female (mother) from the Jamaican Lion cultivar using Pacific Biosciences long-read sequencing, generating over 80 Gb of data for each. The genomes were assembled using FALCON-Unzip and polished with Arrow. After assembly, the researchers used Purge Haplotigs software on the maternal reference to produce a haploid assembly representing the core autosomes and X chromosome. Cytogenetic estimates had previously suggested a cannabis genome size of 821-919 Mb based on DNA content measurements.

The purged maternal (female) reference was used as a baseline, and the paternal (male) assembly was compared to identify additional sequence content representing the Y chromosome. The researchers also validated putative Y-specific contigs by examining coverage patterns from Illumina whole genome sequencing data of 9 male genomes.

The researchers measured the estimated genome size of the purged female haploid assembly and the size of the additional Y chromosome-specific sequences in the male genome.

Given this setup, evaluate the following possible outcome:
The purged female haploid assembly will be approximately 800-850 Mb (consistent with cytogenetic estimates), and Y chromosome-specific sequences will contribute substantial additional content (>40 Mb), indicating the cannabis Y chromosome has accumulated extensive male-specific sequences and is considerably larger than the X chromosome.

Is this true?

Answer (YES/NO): NO